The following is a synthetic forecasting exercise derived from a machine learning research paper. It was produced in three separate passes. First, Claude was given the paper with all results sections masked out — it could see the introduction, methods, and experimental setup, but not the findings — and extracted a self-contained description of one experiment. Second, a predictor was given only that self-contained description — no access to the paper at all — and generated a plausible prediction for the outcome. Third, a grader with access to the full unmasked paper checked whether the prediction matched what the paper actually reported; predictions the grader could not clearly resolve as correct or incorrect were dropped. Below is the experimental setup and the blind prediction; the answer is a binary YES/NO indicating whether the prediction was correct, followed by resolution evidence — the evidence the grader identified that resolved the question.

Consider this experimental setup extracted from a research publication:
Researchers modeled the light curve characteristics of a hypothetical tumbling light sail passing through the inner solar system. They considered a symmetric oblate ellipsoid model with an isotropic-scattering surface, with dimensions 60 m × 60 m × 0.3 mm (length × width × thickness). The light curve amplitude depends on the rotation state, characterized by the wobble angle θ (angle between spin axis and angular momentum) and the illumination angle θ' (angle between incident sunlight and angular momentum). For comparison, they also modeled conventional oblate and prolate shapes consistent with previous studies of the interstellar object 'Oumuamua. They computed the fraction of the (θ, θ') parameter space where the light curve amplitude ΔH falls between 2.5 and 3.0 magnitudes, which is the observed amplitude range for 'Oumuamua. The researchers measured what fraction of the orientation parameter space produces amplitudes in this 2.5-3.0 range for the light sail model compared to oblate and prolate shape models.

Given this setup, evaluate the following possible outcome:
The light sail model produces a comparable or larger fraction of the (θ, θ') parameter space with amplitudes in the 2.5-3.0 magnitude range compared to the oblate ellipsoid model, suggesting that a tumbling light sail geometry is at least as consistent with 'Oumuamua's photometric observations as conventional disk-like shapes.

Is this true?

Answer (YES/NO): NO